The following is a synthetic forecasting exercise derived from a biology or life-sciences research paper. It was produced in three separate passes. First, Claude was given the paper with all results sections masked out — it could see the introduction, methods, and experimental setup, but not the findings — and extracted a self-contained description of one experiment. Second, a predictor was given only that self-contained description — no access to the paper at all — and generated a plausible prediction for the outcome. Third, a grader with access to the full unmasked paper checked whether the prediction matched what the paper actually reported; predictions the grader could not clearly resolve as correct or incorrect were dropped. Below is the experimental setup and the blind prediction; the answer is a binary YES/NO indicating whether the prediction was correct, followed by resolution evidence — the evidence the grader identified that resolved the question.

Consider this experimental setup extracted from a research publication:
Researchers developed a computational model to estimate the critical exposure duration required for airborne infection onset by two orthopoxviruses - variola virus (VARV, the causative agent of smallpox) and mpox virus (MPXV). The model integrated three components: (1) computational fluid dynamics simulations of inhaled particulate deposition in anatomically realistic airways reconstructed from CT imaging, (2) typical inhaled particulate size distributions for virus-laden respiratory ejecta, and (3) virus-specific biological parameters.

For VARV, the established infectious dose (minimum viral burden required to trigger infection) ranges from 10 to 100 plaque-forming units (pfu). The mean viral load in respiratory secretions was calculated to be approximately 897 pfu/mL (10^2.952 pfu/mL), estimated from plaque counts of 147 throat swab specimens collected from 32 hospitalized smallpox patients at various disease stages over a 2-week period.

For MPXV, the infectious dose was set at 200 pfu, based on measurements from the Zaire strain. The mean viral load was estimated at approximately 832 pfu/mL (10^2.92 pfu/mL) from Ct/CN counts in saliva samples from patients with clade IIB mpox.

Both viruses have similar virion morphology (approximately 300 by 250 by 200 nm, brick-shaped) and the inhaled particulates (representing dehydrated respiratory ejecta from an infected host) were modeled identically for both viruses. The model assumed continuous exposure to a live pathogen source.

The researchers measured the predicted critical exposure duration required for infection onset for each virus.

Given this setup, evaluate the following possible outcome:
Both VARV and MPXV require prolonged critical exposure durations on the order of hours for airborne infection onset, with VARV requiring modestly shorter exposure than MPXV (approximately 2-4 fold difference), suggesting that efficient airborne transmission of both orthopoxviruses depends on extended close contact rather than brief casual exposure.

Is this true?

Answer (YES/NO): NO